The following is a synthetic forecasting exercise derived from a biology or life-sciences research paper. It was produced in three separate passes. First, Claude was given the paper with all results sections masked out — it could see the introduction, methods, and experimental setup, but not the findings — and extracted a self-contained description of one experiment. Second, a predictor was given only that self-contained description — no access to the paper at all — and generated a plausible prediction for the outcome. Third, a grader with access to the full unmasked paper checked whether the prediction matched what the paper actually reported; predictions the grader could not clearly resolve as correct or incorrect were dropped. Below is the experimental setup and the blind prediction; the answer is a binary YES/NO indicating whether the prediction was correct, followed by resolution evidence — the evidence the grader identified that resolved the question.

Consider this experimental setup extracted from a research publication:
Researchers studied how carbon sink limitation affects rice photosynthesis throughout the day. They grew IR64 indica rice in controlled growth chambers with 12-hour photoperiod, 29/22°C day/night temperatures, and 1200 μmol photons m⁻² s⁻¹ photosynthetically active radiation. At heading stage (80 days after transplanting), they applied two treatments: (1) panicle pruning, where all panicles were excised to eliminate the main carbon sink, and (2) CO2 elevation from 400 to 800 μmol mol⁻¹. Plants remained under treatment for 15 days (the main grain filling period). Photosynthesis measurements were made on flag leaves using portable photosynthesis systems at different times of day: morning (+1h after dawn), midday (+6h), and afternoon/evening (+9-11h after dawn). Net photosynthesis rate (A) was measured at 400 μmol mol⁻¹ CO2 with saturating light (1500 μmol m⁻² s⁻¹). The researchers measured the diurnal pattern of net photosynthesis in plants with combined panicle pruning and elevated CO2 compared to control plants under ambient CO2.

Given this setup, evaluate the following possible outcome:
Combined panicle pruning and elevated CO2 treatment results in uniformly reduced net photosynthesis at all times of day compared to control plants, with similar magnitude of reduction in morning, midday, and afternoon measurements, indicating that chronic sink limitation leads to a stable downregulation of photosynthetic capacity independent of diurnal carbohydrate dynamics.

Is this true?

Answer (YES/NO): NO